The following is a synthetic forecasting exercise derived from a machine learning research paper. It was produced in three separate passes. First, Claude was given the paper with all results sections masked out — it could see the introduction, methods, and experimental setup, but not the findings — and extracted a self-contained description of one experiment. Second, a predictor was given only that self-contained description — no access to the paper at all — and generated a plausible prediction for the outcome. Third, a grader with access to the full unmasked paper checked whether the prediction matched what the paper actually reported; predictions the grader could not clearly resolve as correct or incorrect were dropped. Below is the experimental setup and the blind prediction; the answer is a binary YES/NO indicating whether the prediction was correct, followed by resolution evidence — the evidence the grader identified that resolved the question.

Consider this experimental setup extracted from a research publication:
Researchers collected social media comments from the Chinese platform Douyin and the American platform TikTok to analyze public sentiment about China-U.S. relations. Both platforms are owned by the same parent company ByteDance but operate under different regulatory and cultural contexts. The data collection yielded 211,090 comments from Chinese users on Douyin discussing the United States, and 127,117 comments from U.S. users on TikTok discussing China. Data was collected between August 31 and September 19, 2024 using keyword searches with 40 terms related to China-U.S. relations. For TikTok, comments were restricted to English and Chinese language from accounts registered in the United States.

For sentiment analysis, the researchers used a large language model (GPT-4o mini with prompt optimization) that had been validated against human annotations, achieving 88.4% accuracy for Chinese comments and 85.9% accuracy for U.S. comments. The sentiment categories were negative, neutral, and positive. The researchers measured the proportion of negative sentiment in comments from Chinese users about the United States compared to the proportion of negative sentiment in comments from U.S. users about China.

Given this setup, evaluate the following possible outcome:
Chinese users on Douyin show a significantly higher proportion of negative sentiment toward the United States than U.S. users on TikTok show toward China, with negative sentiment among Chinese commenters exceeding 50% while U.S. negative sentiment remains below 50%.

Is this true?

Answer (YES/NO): NO